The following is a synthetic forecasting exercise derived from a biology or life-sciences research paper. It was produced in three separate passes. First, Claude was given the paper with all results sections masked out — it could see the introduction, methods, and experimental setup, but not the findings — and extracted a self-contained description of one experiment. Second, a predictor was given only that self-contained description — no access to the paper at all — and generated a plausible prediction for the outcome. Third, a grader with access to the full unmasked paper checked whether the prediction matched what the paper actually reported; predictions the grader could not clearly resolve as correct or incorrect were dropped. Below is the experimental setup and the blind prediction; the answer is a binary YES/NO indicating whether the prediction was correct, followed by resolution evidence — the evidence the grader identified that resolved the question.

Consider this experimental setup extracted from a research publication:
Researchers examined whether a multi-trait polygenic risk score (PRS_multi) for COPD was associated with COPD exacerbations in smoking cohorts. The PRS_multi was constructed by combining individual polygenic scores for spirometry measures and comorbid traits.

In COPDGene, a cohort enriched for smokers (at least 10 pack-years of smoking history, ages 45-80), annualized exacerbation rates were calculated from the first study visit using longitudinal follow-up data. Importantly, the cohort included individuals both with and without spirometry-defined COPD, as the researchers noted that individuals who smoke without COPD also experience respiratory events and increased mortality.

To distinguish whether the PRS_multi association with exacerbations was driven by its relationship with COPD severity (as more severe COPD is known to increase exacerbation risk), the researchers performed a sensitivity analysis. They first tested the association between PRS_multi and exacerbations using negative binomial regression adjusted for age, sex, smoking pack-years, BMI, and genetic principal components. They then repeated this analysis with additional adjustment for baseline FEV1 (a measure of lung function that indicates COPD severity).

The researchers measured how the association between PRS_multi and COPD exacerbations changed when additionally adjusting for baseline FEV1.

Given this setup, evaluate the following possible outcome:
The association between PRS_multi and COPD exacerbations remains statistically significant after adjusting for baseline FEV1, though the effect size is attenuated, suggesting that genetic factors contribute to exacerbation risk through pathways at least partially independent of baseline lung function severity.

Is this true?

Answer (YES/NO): NO